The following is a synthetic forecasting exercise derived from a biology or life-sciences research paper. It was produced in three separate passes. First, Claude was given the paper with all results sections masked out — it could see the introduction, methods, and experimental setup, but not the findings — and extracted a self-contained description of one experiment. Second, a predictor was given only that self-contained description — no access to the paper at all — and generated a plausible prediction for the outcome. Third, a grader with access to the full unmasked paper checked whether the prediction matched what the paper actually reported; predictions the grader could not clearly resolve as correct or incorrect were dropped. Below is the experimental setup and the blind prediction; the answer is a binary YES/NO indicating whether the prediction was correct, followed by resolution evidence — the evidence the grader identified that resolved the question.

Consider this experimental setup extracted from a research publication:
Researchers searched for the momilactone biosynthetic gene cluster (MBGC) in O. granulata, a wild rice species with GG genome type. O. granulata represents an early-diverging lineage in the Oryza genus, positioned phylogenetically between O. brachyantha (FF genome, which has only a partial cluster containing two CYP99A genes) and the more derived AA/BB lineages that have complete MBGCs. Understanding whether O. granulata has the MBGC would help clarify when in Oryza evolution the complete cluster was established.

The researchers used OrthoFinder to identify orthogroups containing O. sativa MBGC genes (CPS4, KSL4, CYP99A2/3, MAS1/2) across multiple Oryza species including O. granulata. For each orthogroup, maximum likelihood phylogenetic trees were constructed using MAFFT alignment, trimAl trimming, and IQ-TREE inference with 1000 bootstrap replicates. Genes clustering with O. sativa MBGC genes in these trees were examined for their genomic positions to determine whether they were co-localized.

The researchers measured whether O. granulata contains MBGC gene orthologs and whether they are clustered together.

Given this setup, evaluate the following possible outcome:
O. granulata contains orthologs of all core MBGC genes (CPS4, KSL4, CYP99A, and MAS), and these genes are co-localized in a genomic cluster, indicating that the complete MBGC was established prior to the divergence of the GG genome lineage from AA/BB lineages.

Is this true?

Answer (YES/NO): NO